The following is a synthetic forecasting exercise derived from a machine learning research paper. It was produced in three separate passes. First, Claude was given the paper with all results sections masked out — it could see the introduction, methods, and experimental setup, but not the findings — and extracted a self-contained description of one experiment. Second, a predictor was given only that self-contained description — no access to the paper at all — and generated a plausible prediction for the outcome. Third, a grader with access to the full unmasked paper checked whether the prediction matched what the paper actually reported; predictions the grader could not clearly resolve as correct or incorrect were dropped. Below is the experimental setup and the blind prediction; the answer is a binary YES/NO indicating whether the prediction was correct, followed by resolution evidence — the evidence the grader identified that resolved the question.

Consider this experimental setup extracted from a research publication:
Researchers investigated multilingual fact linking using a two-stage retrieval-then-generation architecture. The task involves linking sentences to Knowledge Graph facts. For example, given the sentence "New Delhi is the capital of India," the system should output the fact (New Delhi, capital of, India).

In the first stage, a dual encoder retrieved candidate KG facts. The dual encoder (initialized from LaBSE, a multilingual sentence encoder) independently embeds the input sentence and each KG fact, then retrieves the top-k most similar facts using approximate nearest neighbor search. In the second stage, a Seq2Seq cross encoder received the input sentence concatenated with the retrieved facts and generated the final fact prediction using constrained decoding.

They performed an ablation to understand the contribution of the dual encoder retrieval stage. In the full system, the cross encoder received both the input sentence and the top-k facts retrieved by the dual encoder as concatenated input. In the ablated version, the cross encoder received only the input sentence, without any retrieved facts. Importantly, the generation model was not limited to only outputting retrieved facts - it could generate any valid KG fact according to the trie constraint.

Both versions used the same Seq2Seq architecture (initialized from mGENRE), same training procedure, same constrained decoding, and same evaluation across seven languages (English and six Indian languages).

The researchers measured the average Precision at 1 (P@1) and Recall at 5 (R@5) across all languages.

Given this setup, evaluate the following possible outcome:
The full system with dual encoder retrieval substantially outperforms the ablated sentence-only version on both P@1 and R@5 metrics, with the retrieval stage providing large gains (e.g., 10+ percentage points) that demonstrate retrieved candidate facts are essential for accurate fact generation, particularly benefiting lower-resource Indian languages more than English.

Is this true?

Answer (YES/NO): NO